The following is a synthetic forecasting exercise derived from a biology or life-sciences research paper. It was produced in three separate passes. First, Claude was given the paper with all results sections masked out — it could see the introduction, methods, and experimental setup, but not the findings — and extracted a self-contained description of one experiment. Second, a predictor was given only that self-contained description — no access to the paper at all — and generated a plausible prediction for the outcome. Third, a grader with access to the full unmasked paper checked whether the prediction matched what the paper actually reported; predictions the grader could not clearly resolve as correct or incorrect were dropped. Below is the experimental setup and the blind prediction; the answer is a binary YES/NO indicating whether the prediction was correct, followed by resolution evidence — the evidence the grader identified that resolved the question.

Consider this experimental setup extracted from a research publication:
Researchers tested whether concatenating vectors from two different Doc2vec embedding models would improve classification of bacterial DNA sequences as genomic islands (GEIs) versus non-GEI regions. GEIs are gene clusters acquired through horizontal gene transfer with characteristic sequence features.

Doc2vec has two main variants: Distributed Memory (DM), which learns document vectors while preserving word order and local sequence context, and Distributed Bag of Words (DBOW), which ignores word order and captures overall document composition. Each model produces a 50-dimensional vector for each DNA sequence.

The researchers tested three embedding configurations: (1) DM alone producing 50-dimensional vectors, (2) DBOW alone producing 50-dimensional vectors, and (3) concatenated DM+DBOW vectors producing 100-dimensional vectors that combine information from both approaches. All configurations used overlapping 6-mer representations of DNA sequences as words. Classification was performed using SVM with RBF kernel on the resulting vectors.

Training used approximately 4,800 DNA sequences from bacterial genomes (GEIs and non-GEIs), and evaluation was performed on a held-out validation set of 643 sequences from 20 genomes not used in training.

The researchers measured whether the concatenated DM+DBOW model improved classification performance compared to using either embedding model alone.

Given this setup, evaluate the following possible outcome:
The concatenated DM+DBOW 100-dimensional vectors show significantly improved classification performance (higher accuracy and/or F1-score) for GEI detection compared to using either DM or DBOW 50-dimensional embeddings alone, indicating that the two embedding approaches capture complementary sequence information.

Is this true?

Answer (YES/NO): NO